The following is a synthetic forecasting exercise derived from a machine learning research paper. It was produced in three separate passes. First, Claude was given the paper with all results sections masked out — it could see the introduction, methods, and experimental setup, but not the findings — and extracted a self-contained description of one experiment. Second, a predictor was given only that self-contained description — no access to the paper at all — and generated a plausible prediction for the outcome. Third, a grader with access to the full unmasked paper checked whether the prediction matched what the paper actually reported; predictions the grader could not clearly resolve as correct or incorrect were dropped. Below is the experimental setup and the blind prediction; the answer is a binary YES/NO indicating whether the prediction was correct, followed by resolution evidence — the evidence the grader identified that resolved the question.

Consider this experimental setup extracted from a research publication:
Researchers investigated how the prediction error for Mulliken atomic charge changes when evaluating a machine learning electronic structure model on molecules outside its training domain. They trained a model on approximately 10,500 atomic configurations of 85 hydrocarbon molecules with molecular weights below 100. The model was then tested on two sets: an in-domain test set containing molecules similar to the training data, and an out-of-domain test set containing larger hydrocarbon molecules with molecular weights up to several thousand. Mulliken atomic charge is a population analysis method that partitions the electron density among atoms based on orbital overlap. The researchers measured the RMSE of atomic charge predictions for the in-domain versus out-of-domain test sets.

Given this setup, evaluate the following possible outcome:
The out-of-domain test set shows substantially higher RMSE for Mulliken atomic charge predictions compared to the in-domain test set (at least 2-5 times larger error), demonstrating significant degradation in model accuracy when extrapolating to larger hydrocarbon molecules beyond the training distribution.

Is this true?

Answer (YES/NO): NO